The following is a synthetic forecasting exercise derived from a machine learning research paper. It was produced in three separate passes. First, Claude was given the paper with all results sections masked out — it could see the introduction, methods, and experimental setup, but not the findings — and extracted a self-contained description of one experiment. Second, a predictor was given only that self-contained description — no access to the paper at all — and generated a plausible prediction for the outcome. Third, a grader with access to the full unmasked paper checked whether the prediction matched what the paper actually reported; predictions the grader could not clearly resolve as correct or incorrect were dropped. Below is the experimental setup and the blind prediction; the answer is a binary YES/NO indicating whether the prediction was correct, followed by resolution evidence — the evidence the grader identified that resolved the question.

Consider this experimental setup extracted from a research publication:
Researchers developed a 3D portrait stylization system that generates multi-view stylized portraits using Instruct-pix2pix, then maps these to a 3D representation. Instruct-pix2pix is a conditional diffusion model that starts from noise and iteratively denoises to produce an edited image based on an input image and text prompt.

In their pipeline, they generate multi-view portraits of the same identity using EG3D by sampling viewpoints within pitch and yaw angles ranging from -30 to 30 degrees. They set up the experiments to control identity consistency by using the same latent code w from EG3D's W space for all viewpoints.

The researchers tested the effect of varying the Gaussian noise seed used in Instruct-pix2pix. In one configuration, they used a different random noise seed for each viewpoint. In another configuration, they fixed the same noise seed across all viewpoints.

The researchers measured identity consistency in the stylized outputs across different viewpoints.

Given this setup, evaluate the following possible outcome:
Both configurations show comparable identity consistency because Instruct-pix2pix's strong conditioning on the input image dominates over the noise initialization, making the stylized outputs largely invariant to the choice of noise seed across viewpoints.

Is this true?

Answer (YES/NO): NO